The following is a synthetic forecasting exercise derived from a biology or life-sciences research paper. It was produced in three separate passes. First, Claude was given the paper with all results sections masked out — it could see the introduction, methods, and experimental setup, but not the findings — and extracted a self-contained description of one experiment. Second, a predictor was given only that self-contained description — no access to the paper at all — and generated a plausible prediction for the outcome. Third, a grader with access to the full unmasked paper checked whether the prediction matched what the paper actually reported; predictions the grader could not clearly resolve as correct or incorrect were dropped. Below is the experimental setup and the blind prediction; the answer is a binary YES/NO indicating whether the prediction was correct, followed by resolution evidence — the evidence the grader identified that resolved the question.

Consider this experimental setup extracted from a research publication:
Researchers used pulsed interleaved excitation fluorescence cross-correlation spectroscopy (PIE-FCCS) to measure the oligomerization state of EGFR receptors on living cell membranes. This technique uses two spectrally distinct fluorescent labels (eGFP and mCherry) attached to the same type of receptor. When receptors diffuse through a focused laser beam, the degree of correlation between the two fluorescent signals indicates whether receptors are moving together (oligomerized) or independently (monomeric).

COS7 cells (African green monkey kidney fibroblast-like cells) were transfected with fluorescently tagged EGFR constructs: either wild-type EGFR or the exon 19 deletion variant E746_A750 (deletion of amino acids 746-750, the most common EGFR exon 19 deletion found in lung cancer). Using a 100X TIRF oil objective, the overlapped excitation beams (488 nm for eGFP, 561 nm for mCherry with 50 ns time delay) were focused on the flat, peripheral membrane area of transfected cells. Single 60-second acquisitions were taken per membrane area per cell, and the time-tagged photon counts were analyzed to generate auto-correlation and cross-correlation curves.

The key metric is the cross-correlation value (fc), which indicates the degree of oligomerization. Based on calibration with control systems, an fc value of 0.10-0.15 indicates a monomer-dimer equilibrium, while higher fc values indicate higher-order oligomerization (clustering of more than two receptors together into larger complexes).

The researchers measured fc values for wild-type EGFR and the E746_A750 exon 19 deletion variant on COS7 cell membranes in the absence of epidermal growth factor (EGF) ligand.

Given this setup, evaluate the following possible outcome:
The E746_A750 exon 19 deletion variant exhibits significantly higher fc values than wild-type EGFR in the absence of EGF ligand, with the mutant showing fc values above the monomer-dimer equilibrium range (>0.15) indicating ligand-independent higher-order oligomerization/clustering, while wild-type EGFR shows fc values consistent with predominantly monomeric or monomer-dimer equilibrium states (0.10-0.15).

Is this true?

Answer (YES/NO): NO